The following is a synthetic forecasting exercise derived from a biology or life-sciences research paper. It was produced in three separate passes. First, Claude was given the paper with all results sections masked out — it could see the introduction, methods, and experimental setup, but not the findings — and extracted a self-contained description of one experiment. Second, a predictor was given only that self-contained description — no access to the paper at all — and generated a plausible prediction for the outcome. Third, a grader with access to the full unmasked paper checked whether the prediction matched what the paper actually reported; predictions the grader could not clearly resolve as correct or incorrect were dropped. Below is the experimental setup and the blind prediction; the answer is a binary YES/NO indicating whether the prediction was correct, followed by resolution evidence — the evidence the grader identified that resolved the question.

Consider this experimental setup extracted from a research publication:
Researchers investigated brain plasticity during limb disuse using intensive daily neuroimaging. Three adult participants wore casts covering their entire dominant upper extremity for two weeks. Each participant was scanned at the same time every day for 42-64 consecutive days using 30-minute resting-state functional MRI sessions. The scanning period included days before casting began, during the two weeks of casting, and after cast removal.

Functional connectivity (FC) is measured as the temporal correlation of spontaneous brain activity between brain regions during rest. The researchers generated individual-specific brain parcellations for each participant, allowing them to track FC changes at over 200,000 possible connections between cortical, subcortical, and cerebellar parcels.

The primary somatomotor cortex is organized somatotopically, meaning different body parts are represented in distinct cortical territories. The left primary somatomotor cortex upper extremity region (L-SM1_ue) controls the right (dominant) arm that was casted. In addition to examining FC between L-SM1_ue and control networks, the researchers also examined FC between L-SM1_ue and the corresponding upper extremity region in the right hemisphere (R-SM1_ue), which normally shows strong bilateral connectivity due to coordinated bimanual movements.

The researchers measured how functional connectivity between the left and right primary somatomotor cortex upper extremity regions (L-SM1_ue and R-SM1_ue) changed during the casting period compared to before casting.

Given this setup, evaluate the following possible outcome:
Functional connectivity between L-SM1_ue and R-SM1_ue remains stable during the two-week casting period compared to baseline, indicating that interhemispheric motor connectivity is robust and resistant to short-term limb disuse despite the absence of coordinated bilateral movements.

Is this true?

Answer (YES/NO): NO